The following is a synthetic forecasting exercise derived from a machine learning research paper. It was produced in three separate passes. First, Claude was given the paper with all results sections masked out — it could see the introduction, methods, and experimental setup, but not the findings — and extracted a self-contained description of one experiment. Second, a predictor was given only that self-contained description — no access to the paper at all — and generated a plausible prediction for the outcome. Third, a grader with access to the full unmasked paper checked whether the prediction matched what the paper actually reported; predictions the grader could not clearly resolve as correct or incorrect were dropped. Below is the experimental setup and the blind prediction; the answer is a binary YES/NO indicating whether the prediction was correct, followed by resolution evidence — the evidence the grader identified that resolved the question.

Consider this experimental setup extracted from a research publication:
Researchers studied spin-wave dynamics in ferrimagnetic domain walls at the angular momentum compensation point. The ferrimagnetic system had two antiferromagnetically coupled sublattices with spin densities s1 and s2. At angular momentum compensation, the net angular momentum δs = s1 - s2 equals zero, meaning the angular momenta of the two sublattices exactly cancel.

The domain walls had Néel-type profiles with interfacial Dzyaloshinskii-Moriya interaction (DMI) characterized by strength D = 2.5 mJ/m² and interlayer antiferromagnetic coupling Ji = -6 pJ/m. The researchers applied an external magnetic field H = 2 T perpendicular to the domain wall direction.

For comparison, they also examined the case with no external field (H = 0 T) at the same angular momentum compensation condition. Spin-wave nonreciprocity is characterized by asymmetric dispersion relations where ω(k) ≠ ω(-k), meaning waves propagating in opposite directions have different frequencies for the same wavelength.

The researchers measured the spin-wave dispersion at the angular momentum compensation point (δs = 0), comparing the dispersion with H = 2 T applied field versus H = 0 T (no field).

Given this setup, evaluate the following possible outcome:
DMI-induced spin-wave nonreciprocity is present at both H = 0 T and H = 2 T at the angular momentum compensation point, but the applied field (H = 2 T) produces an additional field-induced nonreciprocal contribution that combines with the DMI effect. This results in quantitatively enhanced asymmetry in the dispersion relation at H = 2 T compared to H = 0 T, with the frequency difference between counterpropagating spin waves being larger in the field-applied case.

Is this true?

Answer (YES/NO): NO